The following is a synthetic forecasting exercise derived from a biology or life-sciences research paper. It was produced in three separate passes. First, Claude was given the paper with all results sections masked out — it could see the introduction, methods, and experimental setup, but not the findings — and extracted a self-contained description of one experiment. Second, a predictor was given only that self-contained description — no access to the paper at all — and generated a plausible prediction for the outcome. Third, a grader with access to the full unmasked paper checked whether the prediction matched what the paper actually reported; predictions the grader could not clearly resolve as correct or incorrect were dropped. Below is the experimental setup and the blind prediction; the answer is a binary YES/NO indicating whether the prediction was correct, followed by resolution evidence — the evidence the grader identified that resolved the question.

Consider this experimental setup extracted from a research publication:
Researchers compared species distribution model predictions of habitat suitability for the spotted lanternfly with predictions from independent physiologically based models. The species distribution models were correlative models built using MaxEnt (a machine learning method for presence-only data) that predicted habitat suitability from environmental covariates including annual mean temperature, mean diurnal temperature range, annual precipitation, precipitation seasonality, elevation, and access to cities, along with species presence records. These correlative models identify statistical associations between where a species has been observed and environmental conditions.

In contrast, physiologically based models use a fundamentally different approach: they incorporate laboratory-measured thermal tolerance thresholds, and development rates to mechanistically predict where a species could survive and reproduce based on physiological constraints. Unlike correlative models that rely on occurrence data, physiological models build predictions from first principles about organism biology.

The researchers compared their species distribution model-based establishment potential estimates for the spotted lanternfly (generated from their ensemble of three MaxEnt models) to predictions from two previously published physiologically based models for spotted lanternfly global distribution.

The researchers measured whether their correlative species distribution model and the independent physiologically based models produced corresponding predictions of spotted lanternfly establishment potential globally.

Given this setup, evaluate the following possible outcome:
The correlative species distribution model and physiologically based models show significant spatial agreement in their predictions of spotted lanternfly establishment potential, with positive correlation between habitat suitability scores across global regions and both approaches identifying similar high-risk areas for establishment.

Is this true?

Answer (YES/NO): YES